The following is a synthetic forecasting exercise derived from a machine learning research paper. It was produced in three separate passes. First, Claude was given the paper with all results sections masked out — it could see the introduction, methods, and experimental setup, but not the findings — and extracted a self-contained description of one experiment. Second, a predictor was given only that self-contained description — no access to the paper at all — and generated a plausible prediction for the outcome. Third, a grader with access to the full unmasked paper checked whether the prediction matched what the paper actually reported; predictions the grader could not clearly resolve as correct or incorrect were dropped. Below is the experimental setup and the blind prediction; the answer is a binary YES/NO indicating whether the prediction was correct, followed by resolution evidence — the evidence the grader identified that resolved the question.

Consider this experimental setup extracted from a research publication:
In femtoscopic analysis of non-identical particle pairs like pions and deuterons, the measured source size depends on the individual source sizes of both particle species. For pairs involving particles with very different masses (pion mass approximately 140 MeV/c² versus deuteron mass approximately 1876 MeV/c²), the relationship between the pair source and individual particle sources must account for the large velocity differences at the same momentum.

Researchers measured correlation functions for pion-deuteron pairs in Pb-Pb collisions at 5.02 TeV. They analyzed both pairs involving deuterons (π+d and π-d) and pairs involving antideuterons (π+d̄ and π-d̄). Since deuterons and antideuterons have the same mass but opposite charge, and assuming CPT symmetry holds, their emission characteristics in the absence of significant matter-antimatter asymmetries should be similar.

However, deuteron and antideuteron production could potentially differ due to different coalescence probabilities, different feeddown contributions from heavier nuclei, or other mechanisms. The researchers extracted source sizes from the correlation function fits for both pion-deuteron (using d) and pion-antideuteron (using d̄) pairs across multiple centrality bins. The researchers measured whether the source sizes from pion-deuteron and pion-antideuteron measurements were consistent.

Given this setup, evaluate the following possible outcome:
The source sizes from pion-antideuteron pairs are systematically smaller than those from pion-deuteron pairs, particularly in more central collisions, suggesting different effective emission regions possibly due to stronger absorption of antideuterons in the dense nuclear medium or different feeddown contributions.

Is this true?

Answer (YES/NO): NO